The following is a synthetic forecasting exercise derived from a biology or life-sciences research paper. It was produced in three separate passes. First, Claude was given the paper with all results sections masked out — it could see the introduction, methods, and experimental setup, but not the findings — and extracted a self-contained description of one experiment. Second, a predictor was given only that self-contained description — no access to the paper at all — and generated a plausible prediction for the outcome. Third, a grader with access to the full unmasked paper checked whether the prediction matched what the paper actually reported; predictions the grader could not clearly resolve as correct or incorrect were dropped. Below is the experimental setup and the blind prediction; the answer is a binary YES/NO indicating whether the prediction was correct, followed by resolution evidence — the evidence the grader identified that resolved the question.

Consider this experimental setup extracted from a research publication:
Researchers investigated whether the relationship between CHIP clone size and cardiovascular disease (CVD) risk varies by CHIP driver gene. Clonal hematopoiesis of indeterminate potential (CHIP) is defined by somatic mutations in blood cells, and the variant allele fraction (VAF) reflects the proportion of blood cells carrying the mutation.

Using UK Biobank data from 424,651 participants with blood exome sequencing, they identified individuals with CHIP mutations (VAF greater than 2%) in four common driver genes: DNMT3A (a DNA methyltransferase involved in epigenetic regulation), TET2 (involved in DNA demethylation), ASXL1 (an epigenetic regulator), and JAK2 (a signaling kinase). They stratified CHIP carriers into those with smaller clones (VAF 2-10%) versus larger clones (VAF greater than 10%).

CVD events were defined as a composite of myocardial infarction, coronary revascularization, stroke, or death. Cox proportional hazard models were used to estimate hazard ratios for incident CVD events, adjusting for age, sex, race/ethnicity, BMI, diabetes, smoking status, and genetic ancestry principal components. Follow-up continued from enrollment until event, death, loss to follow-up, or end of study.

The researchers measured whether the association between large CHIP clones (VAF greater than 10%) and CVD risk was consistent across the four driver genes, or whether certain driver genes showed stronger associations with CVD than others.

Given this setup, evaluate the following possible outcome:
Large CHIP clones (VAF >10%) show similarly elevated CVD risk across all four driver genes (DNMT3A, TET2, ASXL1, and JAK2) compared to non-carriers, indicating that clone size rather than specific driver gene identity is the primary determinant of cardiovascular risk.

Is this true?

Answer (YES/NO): NO